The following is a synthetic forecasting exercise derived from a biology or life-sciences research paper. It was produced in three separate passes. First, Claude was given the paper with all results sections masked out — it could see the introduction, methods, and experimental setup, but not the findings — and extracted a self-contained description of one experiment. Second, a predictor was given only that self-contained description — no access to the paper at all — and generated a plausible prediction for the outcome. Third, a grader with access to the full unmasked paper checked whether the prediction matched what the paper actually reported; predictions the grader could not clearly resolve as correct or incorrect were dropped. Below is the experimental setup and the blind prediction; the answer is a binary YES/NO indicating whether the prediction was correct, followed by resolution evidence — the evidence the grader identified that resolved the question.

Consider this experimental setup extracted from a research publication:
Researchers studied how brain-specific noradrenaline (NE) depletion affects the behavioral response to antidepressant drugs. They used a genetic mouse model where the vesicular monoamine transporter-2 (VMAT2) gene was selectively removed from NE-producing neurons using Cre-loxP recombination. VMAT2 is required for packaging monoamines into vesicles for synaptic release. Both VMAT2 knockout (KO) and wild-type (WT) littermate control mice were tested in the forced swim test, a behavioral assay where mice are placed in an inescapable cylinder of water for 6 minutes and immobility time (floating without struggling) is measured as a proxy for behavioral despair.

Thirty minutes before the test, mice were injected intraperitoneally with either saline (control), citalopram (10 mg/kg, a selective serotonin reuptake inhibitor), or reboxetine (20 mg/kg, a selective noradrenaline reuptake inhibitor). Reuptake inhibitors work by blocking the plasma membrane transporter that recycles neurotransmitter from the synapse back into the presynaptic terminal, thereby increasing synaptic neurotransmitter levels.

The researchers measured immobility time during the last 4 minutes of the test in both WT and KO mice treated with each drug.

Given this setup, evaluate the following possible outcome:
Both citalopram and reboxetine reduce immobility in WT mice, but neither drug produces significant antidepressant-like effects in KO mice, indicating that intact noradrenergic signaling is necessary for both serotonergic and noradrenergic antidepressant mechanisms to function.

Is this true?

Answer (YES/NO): NO